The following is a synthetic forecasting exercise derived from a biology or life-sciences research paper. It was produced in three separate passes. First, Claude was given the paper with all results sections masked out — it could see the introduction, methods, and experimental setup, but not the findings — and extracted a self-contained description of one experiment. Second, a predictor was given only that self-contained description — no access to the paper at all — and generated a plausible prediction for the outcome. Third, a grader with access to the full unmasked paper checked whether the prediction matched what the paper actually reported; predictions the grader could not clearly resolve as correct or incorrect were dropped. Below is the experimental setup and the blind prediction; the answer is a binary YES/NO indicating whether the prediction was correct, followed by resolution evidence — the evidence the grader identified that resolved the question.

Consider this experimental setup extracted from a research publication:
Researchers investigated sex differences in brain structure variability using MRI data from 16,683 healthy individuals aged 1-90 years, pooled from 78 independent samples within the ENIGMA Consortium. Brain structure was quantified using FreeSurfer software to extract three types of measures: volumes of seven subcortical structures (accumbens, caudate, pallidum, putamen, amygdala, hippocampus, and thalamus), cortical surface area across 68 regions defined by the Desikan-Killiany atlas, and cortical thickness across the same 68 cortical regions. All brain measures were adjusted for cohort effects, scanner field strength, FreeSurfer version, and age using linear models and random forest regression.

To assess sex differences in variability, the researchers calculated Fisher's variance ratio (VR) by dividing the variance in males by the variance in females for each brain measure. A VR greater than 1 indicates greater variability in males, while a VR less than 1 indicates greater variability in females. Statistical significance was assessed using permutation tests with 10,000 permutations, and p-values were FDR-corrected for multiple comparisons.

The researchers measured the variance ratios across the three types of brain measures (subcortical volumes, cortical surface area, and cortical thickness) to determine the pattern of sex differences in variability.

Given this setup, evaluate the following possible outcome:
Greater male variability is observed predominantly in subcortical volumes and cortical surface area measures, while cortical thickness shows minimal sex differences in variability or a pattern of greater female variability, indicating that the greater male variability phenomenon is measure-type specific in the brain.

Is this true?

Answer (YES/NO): NO